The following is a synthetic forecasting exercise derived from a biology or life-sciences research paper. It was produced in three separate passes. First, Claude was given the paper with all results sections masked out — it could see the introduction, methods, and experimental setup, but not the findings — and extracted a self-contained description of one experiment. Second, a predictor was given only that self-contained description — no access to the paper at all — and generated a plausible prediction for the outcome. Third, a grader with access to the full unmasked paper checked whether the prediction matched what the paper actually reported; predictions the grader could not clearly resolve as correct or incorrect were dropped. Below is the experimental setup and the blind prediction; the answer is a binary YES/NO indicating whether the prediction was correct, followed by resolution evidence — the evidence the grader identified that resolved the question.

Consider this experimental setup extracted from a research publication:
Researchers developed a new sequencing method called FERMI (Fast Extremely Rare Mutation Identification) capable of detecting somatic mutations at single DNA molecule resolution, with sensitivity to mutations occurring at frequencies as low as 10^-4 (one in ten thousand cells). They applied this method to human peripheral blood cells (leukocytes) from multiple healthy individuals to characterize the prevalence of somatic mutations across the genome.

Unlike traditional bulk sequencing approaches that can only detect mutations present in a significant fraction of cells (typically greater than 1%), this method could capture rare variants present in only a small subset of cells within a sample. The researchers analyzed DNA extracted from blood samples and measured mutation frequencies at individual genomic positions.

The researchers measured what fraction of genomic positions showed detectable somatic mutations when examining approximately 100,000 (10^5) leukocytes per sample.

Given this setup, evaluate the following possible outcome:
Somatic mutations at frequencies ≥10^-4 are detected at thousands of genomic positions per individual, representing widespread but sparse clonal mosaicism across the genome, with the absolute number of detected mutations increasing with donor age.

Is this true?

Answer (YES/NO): NO